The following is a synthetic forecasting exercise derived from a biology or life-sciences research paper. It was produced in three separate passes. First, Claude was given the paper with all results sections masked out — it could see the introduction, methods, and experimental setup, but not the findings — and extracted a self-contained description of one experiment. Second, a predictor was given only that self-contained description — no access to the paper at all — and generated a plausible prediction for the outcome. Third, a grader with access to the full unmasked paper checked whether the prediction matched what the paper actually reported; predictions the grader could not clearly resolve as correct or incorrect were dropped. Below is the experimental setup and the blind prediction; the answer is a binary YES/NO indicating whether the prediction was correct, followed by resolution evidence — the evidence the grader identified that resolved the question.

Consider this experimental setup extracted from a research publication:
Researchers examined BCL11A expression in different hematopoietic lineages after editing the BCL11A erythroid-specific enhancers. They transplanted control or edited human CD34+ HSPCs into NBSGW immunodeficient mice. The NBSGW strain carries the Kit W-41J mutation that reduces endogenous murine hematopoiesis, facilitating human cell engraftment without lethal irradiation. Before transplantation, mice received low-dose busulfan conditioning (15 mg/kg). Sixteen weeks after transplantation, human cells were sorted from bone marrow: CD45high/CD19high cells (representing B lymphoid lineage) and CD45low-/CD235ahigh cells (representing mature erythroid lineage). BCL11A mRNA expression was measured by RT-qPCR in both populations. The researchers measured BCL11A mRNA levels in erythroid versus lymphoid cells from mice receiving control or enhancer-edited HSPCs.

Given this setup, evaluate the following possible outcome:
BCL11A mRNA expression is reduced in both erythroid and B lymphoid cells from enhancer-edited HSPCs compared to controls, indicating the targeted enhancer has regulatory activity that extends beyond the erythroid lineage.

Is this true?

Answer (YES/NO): NO